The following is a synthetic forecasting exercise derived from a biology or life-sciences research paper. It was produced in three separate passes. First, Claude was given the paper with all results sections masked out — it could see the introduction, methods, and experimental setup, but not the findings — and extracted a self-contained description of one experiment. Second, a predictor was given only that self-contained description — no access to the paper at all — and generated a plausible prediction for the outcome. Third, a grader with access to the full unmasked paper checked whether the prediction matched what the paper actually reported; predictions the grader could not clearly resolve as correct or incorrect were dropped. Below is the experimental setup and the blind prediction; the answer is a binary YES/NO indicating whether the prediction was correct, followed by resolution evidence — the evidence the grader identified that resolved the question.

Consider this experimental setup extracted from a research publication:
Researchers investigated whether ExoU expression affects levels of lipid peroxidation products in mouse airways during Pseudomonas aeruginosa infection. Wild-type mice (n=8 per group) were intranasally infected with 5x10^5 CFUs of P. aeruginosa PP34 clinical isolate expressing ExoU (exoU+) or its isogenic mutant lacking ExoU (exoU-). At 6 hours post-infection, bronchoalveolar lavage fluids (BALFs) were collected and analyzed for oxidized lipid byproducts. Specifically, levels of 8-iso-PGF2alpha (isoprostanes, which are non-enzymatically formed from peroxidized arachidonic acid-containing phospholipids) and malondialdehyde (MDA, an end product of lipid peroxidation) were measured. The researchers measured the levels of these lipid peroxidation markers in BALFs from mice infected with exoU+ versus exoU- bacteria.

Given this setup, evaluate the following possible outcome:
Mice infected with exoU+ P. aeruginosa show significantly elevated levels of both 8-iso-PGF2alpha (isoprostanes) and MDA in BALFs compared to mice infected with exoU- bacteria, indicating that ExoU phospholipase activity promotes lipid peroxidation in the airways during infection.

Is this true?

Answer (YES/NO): YES